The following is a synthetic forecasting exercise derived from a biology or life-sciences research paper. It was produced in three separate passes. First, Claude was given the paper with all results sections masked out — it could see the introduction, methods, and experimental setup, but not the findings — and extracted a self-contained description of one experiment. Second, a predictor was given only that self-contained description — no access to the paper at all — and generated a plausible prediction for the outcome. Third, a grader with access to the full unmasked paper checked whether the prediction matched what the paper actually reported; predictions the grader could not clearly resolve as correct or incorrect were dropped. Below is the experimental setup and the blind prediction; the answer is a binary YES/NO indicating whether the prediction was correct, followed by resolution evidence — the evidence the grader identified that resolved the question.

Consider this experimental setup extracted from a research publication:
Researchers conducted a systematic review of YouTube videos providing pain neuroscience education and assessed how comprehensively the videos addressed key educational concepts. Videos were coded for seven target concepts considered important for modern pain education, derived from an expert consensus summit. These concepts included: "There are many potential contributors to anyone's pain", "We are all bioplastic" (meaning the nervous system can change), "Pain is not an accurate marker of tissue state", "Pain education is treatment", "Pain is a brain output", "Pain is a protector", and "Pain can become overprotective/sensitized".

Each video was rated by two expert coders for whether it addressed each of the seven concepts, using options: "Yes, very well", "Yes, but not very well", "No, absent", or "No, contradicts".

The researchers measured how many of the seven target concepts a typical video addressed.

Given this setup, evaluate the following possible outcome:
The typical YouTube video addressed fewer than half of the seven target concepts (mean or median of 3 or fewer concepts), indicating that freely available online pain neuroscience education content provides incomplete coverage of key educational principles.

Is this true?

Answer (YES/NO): YES